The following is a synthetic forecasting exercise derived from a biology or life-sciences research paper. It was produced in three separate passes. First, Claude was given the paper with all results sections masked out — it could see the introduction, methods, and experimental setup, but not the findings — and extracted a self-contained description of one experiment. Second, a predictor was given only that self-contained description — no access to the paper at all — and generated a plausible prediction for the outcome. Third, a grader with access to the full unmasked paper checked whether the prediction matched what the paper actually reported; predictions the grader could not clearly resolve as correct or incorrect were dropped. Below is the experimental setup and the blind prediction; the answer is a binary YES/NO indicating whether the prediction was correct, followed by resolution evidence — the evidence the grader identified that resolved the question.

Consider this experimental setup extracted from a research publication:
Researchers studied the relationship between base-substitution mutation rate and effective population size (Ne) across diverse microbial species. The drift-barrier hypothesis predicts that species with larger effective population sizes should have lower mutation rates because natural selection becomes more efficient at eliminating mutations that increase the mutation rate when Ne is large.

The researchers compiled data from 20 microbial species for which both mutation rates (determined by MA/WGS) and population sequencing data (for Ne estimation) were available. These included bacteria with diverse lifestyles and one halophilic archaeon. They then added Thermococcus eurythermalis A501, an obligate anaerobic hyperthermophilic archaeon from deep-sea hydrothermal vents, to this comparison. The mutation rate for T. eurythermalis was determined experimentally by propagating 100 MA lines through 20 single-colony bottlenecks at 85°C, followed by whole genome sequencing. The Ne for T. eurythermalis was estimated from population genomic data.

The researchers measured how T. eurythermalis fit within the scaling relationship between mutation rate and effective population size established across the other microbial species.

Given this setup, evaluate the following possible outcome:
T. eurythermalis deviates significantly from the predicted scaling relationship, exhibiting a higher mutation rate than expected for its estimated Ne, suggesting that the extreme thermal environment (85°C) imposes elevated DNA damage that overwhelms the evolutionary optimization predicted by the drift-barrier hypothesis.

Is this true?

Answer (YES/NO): NO